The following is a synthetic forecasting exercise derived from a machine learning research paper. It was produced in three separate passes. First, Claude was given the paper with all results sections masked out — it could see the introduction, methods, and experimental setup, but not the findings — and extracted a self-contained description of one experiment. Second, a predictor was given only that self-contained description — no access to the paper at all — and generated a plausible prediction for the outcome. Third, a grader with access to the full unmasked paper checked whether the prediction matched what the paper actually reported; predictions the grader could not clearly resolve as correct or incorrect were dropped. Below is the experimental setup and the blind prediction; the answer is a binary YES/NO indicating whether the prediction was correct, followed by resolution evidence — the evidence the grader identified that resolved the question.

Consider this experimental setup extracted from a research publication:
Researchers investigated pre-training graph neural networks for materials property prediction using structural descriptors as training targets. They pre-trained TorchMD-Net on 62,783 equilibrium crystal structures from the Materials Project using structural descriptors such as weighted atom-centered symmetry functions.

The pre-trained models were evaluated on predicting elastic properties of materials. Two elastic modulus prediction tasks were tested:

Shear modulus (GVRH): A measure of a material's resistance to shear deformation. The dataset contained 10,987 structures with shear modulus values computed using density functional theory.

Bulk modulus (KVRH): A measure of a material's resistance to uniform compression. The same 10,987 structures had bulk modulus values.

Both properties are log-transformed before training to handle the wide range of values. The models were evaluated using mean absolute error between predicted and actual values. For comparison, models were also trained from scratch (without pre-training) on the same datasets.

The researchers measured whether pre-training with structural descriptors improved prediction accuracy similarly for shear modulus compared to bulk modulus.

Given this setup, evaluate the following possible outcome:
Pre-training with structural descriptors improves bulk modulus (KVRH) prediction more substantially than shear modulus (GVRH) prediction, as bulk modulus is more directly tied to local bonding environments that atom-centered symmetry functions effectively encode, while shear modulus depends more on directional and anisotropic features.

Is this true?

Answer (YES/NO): YES